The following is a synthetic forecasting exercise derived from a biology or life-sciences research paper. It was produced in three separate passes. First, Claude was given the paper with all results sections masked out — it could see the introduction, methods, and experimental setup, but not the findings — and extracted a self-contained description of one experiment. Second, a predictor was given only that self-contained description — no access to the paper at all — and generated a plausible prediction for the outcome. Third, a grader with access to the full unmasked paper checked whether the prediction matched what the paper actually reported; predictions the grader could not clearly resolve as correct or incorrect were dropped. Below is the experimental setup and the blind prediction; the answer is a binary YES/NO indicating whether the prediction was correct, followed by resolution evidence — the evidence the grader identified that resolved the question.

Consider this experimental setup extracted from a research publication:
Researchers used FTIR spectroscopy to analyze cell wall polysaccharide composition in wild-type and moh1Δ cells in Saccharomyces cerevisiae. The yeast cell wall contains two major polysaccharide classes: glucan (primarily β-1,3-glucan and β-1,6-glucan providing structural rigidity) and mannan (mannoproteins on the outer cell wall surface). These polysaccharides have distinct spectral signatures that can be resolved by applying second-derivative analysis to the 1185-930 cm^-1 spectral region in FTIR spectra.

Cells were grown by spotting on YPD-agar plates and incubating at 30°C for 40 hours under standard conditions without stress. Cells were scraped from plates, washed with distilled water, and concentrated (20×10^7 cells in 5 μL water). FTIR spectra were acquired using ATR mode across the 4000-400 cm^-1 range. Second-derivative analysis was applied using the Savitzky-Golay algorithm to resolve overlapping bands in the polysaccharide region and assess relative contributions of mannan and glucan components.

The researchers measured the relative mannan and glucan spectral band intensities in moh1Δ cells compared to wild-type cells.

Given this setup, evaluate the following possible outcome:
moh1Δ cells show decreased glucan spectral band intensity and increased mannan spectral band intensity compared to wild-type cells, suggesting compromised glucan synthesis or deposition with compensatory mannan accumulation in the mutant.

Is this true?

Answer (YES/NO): NO